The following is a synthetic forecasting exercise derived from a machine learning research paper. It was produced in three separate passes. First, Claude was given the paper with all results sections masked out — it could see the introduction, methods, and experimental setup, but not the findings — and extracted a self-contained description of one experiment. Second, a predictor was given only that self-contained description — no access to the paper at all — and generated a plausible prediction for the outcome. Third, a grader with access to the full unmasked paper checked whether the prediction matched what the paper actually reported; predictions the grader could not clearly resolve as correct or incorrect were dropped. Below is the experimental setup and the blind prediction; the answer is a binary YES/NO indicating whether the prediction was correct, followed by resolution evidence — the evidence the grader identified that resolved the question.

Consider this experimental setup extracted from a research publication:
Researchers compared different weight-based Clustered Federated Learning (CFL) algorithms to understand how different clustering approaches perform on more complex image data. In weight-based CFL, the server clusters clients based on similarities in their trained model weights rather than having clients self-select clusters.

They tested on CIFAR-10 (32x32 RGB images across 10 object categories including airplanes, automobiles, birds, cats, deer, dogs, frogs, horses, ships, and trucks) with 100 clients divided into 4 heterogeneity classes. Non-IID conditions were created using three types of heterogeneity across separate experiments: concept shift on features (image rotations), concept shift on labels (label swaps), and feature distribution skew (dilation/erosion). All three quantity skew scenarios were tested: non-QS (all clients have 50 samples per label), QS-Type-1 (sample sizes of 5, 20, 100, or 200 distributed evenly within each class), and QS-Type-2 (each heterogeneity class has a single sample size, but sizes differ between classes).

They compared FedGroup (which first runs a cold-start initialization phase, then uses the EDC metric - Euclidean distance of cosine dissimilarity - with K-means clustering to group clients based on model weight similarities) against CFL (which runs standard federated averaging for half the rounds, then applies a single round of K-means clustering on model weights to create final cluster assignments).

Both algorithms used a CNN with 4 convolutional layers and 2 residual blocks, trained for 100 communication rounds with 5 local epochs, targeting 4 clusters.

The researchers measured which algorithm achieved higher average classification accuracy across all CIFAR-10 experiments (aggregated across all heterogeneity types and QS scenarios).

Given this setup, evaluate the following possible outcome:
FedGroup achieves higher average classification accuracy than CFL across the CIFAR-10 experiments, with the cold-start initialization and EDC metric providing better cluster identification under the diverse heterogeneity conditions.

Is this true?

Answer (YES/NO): NO